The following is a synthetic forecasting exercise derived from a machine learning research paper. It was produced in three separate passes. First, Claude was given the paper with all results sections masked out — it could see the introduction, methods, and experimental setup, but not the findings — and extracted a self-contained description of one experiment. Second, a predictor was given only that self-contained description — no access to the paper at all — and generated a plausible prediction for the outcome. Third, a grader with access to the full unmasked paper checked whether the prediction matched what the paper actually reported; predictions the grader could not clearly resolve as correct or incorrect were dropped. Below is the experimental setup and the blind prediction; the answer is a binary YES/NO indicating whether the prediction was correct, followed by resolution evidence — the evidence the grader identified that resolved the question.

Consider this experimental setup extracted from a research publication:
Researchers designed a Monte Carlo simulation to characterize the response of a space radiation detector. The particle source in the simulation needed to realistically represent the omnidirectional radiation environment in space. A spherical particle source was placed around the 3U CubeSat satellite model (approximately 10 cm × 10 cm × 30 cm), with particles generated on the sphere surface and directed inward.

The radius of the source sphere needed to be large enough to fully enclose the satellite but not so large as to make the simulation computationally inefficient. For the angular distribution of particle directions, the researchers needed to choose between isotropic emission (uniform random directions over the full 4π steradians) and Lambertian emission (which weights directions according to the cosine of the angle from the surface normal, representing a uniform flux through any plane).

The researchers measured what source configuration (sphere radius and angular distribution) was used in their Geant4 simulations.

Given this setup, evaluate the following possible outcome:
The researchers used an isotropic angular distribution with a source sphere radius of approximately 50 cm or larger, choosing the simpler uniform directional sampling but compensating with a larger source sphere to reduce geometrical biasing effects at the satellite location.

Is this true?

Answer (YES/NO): NO